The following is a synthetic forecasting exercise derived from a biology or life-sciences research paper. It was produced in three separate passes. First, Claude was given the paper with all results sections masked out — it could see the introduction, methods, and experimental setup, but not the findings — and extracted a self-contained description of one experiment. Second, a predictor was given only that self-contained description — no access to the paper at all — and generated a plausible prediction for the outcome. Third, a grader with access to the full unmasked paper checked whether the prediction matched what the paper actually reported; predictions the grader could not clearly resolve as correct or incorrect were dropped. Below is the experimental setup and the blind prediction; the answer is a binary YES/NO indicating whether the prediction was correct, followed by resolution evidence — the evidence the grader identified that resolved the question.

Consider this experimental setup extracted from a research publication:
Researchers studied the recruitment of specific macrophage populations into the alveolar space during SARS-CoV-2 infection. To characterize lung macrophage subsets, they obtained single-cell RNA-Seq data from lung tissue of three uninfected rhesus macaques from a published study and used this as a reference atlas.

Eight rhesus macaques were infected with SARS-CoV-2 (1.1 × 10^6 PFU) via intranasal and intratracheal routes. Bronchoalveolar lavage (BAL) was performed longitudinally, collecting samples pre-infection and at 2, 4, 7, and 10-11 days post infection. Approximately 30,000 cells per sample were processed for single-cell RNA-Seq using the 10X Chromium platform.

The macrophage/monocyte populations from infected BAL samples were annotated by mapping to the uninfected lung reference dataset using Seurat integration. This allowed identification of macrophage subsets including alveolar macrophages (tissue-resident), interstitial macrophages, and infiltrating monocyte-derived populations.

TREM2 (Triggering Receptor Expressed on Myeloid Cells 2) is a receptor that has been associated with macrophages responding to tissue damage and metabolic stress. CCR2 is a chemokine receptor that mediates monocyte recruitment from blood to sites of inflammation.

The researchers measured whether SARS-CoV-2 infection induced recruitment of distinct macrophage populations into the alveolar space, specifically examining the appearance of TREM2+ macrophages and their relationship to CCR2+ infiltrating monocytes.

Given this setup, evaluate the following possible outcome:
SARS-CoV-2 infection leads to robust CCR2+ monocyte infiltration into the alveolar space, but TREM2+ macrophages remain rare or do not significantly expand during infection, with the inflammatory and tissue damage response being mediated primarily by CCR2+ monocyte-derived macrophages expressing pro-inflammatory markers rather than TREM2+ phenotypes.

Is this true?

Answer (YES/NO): NO